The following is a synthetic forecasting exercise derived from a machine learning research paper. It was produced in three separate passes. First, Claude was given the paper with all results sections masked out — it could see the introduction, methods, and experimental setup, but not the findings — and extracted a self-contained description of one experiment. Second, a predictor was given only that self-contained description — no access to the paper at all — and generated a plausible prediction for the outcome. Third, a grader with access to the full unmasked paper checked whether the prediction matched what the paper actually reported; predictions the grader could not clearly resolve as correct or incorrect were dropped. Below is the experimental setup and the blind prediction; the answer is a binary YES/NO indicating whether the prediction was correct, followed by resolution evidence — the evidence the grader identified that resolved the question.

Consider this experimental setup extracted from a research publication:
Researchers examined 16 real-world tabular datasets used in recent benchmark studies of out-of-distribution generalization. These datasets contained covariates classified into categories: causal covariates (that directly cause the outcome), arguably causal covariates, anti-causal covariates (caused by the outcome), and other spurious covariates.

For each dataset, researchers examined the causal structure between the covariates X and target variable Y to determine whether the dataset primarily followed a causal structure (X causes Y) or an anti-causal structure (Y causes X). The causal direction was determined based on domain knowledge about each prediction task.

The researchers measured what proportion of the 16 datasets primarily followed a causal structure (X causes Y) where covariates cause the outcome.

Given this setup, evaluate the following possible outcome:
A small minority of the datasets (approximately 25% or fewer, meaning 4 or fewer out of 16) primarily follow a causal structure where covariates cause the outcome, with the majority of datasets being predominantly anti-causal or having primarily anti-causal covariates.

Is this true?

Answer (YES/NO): NO